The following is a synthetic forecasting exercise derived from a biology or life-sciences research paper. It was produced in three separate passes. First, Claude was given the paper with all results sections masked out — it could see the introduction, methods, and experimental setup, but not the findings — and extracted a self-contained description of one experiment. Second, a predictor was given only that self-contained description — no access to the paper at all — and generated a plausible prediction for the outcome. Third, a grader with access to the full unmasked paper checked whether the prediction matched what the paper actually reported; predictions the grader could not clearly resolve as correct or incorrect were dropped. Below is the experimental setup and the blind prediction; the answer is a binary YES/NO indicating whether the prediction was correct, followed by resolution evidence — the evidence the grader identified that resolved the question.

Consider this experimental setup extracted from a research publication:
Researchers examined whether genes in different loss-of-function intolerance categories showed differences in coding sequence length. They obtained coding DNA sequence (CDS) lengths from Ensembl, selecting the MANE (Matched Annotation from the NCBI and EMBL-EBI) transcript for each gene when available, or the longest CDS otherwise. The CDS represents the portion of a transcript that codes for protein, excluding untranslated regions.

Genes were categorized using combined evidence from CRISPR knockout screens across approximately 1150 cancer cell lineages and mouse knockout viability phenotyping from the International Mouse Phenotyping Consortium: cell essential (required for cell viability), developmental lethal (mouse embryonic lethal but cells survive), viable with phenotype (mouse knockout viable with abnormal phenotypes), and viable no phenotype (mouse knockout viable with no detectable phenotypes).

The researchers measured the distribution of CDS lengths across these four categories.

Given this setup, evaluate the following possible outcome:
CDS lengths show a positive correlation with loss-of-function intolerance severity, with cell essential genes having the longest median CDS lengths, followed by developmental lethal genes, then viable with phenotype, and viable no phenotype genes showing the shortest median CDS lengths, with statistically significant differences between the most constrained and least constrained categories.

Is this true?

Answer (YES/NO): NO